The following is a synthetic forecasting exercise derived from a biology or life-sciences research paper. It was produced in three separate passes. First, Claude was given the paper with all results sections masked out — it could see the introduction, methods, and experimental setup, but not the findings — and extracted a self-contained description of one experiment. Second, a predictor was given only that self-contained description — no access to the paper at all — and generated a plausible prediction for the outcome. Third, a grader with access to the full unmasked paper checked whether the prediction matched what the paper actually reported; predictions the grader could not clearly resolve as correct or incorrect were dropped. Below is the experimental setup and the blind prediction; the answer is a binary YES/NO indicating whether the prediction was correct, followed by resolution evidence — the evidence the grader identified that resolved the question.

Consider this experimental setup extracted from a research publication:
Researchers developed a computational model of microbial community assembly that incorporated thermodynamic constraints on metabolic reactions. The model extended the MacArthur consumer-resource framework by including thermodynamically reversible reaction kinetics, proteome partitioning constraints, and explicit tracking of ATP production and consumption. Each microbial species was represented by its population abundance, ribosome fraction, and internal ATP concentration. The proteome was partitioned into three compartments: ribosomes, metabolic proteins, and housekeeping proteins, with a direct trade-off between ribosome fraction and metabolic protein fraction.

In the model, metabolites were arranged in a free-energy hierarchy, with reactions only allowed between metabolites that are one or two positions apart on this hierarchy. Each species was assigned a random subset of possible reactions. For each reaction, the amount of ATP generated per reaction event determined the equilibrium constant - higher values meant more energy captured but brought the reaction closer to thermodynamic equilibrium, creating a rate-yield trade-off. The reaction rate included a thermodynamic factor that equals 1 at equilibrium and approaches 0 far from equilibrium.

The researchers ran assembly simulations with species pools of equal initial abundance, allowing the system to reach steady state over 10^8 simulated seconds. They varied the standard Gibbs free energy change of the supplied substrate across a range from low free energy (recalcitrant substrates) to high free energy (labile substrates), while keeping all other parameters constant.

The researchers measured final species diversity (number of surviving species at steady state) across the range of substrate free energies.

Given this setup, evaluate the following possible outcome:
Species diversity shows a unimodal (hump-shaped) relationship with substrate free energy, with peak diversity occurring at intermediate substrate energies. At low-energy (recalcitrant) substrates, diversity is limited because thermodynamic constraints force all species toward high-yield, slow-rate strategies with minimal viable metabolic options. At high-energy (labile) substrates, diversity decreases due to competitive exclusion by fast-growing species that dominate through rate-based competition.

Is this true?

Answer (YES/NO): NO